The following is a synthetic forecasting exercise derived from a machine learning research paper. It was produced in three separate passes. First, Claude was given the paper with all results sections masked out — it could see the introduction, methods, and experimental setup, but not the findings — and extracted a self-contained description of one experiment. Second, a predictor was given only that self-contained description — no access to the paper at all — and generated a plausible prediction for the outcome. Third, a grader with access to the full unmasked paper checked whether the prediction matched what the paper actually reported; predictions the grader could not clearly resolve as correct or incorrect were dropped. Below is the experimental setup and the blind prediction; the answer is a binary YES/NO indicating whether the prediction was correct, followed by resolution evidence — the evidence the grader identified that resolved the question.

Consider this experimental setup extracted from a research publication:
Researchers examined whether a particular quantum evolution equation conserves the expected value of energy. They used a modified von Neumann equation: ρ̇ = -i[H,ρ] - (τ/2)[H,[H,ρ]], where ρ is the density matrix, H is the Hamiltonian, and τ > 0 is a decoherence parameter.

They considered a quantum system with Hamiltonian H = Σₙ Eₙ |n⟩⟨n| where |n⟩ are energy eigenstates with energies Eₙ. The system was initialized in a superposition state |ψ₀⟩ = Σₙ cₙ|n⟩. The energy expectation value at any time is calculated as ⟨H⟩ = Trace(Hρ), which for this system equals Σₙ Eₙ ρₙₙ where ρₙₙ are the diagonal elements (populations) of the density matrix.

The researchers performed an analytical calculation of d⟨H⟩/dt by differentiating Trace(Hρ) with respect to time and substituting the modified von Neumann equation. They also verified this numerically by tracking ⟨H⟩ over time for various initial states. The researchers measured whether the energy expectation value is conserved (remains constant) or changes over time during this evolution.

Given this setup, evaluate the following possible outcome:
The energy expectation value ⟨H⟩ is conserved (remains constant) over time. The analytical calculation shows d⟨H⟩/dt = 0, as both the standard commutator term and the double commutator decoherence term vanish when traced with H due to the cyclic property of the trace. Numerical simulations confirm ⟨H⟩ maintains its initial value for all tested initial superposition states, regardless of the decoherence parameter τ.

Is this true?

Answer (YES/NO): YES